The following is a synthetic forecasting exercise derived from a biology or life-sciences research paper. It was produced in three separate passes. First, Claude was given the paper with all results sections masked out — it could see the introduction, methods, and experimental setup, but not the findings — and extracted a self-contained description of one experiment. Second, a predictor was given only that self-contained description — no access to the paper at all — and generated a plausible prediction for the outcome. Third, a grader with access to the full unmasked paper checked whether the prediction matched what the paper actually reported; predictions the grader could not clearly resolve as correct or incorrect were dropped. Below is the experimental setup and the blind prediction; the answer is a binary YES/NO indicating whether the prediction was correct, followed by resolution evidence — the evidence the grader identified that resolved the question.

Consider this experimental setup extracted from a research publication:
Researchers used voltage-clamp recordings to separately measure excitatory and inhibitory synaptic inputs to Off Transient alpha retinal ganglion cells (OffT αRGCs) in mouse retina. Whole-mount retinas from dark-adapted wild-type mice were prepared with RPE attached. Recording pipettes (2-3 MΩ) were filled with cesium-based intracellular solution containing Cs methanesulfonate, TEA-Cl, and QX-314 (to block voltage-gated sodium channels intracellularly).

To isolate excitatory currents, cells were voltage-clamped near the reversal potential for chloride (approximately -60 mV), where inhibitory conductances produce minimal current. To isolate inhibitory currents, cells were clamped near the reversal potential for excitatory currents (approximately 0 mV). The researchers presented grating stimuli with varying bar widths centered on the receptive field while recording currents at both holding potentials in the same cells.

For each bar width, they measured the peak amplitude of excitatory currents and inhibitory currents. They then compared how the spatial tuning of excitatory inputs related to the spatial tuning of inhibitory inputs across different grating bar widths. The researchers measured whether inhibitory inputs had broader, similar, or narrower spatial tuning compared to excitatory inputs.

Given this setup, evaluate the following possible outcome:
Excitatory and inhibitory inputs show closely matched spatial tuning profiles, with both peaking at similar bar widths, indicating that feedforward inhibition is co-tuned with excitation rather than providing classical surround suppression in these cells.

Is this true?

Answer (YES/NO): NO